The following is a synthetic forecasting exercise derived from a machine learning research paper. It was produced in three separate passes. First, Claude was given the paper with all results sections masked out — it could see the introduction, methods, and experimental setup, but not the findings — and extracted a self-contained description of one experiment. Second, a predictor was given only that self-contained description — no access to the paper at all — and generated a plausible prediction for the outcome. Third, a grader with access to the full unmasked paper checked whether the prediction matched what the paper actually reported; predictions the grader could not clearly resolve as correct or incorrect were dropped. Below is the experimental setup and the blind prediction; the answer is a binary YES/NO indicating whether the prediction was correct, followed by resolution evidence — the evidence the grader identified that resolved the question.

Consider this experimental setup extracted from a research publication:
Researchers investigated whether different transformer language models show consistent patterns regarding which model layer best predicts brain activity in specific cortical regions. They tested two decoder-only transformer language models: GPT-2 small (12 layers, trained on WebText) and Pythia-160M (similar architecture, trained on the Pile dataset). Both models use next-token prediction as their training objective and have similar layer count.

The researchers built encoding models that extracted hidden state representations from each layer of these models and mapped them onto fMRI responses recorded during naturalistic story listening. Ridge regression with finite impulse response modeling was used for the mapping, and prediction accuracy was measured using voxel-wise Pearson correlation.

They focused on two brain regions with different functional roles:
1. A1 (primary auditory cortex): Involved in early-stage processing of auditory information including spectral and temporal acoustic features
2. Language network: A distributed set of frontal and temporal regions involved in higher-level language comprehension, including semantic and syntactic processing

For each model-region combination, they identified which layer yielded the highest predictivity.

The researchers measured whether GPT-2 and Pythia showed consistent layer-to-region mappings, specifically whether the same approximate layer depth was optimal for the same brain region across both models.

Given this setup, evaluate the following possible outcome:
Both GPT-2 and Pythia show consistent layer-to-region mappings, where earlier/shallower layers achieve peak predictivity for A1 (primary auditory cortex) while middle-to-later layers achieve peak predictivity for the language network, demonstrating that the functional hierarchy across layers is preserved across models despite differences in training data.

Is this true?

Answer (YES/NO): YES